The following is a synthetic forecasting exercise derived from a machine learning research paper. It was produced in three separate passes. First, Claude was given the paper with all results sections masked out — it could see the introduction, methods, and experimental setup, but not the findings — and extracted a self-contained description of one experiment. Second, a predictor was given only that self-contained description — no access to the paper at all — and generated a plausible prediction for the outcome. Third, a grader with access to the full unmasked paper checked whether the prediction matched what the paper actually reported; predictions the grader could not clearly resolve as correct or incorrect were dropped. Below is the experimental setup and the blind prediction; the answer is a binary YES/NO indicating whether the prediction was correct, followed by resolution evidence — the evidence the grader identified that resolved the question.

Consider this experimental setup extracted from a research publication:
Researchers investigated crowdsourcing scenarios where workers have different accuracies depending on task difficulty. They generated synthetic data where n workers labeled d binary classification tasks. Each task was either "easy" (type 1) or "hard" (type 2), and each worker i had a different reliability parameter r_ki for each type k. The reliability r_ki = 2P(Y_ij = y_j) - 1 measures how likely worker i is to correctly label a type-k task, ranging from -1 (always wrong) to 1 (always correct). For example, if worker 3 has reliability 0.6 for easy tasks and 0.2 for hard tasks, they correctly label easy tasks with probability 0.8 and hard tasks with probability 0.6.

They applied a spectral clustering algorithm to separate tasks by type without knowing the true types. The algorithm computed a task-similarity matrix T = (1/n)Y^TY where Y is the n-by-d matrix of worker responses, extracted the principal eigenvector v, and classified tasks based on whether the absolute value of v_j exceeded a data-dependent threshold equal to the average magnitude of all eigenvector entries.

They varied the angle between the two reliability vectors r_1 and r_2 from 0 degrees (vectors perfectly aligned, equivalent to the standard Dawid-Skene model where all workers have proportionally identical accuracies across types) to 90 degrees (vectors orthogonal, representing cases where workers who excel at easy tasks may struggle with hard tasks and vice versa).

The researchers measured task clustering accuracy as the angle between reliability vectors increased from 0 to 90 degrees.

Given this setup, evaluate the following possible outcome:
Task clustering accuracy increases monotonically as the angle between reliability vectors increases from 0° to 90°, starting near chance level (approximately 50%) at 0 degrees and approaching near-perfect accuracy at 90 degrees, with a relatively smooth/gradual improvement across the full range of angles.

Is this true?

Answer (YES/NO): NO